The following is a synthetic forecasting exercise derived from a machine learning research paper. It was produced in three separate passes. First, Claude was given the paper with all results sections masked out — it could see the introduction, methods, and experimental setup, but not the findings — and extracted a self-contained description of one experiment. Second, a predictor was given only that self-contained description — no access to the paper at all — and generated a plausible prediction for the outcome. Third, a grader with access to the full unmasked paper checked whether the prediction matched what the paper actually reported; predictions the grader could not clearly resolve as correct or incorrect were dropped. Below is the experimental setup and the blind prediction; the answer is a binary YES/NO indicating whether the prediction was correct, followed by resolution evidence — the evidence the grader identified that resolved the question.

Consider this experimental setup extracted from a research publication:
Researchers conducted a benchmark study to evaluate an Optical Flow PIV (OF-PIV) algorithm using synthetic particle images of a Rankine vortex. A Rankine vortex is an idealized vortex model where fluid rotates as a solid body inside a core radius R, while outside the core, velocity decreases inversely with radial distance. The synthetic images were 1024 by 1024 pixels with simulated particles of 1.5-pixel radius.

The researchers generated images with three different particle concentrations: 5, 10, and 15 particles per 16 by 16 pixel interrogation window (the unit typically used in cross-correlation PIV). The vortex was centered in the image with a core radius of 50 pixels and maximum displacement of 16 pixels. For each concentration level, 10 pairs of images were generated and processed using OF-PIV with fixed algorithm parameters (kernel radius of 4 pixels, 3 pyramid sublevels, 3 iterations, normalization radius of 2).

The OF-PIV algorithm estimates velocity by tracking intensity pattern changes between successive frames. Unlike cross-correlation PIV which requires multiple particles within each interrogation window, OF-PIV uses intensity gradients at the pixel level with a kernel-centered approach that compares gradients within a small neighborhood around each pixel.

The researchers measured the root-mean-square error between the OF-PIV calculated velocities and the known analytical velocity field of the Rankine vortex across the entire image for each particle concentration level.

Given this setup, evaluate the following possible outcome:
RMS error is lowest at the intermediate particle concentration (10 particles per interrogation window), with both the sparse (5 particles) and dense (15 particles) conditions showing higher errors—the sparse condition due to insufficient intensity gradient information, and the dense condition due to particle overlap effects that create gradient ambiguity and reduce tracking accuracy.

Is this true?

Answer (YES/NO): NO